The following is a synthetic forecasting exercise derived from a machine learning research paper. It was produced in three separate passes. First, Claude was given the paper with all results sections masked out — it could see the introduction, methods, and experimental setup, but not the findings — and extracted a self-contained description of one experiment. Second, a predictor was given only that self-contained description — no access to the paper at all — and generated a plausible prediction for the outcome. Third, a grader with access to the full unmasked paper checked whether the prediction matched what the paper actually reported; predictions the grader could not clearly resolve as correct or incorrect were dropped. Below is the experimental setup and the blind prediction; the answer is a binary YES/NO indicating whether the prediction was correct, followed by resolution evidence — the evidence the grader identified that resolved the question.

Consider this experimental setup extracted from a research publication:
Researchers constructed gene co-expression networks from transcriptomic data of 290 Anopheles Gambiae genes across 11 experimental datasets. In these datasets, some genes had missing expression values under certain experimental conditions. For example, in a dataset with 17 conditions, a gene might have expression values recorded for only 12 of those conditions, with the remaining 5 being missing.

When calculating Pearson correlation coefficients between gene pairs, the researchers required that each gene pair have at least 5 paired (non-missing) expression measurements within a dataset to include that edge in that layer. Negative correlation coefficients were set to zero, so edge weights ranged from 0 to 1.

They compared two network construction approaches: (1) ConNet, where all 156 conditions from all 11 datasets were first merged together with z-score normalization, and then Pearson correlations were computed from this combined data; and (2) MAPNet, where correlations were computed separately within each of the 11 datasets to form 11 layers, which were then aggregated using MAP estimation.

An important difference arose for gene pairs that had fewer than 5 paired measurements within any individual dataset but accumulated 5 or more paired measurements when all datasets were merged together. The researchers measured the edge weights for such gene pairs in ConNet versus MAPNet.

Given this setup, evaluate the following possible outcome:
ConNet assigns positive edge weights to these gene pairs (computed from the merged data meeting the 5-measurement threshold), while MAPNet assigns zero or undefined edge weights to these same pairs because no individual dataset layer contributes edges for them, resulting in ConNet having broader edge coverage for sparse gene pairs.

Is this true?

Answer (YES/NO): NO